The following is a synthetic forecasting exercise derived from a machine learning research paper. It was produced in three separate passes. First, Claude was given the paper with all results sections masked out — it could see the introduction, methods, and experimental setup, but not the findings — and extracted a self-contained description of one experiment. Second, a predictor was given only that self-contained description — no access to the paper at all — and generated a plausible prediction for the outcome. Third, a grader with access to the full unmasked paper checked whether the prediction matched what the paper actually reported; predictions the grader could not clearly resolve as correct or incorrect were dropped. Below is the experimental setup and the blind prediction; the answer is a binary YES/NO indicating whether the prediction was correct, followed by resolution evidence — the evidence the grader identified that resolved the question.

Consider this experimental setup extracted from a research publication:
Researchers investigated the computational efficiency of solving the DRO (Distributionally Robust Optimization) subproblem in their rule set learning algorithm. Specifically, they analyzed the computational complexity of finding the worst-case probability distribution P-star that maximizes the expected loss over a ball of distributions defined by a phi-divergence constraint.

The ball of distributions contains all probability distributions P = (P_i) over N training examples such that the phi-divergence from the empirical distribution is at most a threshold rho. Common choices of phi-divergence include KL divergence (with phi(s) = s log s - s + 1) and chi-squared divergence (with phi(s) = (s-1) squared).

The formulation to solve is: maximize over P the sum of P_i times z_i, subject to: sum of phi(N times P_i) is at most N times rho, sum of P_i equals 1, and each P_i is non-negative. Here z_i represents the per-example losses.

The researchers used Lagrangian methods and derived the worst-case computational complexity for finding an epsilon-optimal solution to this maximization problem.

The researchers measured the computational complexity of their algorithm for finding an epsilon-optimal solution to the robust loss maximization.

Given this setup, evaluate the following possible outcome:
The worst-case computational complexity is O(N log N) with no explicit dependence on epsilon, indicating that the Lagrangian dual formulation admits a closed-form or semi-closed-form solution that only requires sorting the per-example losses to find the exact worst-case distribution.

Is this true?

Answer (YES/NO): NO